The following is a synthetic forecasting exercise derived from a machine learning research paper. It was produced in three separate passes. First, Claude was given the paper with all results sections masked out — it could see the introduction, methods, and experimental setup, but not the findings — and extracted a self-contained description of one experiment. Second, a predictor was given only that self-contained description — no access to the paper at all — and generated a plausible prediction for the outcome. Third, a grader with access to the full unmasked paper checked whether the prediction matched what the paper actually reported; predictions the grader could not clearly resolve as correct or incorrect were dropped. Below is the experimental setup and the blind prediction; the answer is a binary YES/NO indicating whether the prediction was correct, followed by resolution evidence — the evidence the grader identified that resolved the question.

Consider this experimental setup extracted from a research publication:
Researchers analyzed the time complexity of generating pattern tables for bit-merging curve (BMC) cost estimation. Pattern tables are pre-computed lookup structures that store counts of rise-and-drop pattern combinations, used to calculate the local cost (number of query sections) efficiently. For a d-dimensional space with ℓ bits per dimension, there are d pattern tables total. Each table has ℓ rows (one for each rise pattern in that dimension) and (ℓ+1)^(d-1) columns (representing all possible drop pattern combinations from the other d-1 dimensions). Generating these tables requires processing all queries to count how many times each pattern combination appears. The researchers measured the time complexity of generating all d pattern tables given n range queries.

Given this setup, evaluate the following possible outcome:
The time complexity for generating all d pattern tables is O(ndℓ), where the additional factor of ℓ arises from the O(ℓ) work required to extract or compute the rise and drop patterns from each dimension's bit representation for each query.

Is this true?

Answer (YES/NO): NO